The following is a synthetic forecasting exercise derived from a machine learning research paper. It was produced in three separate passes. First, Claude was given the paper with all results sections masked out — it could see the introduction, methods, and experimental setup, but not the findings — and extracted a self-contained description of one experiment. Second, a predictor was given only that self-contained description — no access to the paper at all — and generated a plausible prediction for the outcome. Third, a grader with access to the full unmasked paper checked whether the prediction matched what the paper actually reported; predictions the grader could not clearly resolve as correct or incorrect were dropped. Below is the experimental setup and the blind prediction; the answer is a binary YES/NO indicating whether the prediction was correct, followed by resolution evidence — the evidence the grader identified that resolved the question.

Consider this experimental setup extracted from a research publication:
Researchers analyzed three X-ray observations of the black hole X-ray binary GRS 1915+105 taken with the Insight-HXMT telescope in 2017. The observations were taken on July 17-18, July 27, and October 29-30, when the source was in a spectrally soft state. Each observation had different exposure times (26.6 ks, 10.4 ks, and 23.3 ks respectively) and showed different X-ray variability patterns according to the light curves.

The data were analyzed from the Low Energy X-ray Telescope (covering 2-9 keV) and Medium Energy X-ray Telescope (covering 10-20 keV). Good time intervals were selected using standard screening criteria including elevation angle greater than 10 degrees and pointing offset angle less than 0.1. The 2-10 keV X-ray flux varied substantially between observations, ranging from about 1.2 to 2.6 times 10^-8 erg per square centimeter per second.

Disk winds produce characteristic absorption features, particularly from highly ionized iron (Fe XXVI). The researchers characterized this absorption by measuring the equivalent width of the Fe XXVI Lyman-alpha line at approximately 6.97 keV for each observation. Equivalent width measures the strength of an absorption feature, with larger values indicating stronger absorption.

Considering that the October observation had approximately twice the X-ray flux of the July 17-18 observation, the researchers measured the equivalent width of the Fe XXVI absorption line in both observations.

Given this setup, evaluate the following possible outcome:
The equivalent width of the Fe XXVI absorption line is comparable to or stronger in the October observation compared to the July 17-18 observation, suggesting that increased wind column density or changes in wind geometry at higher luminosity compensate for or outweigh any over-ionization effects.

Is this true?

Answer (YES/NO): YES